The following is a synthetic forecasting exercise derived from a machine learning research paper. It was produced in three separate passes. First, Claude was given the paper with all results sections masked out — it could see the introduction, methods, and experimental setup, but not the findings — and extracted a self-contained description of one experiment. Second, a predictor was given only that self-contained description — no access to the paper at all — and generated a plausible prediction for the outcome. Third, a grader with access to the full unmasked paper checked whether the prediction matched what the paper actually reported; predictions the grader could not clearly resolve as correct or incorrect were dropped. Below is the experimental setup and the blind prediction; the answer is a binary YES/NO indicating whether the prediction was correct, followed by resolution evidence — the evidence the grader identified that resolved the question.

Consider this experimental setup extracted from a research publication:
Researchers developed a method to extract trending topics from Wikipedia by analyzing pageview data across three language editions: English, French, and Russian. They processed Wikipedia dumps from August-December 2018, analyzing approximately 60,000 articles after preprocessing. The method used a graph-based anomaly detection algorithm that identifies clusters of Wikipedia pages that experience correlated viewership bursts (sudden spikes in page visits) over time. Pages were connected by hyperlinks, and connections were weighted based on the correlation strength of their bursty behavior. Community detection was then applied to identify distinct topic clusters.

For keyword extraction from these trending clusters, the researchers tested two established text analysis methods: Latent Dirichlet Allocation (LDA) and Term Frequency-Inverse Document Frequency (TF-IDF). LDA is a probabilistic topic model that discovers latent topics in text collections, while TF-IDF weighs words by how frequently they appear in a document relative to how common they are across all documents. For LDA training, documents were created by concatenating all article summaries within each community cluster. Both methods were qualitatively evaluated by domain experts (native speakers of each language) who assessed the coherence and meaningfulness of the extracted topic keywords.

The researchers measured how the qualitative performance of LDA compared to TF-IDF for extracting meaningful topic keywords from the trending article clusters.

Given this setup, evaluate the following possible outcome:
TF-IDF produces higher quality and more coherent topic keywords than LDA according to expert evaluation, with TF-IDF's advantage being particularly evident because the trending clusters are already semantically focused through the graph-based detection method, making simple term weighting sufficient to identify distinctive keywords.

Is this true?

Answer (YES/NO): NO